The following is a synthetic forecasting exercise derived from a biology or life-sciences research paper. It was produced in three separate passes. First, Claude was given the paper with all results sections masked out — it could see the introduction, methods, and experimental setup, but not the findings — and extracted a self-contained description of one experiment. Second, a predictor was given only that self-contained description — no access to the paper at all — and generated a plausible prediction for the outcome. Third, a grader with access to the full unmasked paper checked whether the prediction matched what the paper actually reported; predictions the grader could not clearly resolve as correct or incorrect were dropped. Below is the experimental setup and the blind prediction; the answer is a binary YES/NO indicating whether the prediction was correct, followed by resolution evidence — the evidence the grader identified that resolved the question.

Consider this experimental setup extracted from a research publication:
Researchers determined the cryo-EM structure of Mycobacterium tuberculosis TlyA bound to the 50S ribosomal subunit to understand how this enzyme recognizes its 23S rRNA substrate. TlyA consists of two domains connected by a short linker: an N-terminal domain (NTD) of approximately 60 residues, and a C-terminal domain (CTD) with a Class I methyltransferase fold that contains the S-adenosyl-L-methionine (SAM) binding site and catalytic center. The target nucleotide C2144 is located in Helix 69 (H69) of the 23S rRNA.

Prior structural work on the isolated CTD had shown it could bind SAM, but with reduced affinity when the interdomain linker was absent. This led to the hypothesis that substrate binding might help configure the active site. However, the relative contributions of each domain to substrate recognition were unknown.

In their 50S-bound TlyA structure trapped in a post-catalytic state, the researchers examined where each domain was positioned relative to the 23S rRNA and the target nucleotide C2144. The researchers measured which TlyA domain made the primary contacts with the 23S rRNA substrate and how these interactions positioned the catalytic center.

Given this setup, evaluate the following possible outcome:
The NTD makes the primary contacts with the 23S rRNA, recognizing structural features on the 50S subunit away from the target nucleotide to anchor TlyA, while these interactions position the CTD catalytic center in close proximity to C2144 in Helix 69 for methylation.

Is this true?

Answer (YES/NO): NO